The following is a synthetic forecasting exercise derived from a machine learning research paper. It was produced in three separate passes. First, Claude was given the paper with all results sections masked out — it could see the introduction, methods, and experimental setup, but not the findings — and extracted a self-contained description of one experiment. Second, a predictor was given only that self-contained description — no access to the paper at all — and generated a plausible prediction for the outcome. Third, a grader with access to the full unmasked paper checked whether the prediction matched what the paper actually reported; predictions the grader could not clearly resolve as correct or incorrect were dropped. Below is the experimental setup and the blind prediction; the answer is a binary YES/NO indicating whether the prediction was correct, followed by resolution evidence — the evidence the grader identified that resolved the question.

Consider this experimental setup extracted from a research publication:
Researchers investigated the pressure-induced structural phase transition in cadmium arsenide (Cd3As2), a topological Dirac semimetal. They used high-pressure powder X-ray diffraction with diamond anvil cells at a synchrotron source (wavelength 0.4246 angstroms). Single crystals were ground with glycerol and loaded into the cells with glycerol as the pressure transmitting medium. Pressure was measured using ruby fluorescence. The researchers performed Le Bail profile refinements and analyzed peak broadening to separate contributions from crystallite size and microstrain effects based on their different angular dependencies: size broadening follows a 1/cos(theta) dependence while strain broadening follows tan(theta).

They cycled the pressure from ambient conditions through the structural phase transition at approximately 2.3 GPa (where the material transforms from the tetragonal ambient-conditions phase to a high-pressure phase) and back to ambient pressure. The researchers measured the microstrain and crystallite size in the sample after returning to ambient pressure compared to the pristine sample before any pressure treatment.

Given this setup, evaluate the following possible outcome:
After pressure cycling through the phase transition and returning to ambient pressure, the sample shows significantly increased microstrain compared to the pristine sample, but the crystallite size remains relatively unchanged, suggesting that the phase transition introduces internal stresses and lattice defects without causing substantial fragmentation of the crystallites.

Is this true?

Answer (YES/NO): YES